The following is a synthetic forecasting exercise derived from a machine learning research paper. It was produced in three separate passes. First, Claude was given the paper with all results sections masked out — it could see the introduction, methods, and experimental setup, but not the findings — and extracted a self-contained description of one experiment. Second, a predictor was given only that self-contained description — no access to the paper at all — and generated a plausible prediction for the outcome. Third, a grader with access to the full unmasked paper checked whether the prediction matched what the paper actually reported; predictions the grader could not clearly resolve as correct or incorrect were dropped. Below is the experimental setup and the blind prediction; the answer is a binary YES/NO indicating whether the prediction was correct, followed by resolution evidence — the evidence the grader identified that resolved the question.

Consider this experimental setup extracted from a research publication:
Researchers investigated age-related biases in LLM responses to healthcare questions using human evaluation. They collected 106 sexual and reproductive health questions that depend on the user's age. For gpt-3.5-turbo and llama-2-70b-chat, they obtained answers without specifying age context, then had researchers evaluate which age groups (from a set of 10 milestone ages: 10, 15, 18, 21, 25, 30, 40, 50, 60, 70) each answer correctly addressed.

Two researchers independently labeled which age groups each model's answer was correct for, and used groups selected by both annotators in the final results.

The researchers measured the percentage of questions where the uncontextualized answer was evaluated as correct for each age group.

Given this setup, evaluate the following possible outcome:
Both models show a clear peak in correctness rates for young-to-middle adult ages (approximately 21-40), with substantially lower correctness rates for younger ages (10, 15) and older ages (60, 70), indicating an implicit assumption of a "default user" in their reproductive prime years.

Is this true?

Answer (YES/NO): NO